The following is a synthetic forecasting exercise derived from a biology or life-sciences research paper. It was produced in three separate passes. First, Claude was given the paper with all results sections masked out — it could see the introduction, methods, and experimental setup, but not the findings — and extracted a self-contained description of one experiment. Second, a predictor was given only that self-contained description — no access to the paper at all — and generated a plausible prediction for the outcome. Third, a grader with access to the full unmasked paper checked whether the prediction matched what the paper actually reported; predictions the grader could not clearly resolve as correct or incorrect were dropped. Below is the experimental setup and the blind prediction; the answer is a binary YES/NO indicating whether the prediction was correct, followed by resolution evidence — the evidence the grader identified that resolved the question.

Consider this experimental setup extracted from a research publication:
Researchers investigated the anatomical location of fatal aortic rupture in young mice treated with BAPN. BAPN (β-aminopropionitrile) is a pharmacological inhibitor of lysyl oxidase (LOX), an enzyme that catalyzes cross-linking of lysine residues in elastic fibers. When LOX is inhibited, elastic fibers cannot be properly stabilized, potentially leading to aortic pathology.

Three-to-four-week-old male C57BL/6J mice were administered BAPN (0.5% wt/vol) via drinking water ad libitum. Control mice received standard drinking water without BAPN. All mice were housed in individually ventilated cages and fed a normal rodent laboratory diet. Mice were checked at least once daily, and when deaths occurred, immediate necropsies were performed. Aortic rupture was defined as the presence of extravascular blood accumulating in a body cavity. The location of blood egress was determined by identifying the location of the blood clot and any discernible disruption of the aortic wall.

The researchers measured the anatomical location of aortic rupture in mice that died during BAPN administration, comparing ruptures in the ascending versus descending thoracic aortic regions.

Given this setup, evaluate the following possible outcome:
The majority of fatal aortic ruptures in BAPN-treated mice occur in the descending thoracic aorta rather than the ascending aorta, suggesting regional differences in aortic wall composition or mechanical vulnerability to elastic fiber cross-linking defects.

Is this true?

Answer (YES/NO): YES